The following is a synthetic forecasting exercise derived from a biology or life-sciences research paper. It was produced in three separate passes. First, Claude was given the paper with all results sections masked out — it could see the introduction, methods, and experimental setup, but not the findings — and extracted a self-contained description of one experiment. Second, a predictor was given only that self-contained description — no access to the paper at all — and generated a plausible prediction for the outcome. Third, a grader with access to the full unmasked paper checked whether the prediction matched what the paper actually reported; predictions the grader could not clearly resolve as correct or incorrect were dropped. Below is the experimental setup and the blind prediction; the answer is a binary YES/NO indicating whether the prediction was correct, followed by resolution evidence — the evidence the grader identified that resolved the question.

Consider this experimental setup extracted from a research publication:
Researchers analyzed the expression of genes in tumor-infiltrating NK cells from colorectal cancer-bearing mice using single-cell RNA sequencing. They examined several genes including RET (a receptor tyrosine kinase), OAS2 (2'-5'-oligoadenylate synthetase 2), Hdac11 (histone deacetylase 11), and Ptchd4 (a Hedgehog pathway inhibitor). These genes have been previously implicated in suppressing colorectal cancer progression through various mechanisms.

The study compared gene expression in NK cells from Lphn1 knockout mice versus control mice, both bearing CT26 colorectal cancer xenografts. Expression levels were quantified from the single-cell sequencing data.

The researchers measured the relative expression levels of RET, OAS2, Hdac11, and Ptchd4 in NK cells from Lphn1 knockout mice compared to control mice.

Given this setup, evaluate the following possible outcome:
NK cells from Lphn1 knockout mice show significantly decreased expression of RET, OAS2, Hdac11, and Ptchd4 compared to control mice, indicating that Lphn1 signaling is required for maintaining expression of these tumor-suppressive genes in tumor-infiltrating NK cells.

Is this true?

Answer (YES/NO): NO